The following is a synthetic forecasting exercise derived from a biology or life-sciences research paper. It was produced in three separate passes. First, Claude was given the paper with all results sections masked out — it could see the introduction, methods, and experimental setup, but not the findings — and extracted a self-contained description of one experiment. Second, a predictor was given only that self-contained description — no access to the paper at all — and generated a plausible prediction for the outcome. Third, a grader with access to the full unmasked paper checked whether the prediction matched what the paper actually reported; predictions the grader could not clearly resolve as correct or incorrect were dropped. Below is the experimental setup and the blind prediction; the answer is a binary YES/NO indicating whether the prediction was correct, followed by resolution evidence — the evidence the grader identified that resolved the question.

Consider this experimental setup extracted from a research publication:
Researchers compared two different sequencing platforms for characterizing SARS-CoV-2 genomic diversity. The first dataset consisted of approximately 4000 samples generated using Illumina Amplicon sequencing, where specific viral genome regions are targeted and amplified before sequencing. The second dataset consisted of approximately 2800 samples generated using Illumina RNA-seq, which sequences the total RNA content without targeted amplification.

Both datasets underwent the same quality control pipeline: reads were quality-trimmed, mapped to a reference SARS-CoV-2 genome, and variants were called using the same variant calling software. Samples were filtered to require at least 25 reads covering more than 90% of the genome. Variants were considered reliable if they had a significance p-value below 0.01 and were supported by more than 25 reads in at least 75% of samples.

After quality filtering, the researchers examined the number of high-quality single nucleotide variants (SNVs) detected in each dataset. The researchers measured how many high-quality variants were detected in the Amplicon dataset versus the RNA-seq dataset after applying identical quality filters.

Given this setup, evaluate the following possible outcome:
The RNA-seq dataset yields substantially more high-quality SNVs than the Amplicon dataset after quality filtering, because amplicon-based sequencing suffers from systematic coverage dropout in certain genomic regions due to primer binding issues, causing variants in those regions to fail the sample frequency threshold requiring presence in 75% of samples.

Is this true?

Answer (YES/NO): NO